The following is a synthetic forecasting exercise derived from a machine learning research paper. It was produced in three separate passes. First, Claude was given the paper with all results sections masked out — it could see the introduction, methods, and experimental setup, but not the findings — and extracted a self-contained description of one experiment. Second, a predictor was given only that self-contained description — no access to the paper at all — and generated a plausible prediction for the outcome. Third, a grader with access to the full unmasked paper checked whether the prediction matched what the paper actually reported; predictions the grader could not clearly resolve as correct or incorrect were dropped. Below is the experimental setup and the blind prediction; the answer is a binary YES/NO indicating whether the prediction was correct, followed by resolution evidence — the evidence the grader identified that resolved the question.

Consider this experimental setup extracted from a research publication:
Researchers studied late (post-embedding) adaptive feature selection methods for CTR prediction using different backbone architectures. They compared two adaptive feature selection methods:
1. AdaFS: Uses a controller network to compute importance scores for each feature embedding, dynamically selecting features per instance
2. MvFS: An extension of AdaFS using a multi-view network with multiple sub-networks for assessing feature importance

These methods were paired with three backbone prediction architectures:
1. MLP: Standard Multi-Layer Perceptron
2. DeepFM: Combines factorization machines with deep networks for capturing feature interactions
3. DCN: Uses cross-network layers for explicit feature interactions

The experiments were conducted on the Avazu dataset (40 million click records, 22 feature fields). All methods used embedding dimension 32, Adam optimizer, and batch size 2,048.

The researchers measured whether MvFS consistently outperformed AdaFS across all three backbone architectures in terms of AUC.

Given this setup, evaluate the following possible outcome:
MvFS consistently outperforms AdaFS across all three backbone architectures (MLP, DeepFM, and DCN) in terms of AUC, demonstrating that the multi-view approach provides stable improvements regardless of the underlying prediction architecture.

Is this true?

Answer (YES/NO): YES